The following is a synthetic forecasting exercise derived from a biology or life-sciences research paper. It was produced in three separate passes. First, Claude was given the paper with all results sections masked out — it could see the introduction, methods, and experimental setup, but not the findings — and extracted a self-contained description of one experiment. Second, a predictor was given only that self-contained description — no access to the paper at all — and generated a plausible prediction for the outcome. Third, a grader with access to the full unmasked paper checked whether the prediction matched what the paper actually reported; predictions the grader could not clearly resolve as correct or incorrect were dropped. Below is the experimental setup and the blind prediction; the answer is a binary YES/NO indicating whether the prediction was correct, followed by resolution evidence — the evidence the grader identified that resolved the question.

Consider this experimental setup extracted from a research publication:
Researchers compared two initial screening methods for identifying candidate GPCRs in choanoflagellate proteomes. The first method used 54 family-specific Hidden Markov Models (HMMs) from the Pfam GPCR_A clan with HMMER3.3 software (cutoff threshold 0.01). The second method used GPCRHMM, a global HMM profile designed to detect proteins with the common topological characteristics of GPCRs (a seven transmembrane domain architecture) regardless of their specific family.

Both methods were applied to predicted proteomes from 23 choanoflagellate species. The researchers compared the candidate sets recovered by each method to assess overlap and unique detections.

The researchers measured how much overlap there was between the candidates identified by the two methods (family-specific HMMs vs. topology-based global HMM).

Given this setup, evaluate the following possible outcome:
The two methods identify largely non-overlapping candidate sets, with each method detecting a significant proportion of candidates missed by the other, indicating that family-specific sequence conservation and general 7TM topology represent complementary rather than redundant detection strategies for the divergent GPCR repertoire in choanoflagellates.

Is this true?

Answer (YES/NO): YES